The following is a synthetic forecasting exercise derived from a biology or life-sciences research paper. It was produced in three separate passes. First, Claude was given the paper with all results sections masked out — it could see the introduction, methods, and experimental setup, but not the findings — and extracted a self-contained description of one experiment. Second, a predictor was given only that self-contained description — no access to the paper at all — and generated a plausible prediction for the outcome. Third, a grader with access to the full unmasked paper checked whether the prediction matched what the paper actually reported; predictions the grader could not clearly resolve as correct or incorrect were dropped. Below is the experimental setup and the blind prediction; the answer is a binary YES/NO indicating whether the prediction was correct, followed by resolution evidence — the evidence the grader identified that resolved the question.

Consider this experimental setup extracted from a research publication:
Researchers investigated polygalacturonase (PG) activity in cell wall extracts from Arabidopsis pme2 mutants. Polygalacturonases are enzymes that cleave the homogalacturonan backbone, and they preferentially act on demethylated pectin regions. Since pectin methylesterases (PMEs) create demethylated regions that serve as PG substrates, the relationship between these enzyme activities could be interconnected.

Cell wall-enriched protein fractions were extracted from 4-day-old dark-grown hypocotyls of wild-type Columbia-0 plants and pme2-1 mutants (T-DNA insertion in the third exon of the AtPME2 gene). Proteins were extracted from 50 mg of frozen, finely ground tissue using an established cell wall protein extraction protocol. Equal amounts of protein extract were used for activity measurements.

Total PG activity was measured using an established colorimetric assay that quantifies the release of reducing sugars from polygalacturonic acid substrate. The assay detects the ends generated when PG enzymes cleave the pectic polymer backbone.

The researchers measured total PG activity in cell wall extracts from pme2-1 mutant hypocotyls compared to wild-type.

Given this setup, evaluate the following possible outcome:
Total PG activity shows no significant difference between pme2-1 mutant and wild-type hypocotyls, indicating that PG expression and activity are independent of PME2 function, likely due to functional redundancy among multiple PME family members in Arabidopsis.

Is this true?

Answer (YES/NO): NO